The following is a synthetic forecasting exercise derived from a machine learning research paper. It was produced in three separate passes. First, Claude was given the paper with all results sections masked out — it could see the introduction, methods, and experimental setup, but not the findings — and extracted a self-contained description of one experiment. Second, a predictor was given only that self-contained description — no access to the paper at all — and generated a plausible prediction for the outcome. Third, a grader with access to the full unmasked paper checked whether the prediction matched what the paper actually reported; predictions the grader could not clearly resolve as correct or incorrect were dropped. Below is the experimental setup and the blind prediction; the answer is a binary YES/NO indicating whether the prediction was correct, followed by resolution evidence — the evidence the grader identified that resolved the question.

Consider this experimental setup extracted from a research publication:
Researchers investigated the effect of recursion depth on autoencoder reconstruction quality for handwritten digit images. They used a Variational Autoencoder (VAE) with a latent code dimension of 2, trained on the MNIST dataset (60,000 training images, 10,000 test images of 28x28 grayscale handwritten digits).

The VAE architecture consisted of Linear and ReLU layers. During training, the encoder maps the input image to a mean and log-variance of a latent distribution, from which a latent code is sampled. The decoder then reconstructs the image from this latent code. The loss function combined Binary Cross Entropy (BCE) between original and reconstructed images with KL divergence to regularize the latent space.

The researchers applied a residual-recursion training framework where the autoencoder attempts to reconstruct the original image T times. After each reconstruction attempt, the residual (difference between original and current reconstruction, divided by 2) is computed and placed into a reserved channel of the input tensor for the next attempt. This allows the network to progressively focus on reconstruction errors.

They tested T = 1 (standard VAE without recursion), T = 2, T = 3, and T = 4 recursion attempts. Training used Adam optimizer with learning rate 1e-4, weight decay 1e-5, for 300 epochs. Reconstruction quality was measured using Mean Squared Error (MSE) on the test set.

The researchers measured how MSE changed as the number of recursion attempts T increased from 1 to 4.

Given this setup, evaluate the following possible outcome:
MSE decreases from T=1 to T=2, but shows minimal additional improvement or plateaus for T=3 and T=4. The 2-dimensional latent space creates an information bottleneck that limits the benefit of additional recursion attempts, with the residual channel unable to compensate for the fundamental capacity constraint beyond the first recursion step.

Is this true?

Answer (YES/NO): NO